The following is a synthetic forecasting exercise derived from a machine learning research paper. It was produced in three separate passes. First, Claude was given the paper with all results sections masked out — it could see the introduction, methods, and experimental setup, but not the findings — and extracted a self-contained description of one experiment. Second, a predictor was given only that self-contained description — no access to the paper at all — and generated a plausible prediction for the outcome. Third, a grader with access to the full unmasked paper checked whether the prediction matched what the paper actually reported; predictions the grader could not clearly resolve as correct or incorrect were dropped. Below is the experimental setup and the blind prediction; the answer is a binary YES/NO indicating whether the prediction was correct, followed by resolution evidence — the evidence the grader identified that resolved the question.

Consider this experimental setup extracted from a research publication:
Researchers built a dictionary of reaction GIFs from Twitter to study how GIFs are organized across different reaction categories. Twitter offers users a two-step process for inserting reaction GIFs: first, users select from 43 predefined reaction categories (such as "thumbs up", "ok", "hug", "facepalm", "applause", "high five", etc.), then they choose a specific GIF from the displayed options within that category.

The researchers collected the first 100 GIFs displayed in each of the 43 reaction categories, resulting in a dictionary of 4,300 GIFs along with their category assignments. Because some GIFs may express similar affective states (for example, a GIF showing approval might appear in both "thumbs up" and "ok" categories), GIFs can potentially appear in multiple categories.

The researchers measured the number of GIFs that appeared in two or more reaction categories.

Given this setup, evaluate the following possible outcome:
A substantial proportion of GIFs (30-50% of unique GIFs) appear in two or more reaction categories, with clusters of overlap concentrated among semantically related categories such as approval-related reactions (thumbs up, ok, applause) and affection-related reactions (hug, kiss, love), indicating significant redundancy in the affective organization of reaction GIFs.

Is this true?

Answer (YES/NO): NO